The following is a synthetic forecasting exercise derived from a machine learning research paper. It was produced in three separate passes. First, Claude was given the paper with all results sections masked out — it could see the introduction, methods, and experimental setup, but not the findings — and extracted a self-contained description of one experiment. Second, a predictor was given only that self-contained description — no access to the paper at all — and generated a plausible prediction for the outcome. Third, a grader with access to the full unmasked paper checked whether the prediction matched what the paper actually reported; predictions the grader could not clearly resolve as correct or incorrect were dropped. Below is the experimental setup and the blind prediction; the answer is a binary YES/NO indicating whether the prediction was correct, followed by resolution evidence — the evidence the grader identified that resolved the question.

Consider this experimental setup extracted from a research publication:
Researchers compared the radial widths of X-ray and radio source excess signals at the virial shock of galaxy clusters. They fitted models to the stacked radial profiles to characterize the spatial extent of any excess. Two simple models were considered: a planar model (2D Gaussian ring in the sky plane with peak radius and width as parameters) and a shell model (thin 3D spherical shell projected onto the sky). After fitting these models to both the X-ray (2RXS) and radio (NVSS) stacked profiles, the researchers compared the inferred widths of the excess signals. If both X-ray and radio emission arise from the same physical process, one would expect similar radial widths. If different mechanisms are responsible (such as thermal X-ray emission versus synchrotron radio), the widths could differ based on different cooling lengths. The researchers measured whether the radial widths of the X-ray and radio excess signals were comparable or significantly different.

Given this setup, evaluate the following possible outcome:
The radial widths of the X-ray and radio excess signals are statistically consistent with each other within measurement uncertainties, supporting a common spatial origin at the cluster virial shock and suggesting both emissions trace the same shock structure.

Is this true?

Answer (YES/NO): NO